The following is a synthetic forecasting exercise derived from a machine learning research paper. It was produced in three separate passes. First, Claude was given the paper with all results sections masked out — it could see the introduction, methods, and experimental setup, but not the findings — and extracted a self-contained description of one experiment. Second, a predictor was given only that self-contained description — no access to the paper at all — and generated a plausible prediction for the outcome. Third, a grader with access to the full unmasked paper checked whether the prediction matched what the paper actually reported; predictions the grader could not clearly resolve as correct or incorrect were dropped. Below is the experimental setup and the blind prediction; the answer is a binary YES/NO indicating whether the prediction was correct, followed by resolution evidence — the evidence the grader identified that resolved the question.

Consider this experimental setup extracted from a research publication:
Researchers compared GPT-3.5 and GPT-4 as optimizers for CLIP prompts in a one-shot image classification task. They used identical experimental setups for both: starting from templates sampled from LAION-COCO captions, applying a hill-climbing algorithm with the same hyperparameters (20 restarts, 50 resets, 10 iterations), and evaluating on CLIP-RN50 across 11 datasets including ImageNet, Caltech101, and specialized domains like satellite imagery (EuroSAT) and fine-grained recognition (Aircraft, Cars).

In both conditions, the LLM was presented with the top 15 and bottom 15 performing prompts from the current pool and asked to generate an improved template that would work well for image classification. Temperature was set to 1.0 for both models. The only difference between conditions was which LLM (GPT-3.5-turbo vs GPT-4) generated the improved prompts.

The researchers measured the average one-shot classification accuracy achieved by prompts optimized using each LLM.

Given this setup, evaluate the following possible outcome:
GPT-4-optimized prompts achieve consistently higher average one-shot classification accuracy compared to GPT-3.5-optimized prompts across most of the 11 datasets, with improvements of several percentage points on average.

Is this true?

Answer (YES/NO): NO